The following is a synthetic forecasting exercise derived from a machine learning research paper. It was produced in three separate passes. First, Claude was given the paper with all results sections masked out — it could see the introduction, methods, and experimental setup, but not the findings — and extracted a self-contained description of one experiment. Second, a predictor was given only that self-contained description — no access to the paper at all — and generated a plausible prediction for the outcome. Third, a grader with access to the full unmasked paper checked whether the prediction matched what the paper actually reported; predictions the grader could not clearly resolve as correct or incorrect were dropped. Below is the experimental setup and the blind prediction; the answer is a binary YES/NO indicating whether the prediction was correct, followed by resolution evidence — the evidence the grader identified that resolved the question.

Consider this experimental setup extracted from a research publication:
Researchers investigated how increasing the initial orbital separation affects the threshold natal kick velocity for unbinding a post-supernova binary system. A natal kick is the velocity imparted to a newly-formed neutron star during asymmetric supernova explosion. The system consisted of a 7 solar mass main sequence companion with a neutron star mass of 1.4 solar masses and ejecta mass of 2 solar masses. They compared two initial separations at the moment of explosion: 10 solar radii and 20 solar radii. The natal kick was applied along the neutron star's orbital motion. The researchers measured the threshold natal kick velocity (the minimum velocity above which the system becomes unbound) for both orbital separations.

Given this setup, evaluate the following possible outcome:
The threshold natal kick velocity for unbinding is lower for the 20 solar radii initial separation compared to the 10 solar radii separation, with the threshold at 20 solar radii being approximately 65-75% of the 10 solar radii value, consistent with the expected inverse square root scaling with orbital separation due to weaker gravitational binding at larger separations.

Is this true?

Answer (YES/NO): YES